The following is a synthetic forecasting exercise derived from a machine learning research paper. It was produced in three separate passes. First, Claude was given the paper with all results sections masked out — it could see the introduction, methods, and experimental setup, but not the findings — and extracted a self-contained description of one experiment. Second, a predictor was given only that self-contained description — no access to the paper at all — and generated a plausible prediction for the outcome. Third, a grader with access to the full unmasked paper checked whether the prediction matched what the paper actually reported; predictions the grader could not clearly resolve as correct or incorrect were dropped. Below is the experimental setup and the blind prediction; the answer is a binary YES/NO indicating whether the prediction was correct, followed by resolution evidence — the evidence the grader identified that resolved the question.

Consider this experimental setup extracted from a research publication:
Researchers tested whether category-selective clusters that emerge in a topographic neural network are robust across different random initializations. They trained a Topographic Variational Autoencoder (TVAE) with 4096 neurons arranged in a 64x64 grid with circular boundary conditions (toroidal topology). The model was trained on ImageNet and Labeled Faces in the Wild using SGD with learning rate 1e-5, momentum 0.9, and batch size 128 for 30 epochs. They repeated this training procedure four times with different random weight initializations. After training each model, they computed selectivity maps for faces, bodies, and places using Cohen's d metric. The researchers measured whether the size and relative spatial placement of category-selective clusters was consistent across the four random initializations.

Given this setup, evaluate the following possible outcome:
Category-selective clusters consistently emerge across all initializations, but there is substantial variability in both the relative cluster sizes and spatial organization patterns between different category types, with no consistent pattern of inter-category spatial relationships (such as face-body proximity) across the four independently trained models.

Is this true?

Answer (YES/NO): NO